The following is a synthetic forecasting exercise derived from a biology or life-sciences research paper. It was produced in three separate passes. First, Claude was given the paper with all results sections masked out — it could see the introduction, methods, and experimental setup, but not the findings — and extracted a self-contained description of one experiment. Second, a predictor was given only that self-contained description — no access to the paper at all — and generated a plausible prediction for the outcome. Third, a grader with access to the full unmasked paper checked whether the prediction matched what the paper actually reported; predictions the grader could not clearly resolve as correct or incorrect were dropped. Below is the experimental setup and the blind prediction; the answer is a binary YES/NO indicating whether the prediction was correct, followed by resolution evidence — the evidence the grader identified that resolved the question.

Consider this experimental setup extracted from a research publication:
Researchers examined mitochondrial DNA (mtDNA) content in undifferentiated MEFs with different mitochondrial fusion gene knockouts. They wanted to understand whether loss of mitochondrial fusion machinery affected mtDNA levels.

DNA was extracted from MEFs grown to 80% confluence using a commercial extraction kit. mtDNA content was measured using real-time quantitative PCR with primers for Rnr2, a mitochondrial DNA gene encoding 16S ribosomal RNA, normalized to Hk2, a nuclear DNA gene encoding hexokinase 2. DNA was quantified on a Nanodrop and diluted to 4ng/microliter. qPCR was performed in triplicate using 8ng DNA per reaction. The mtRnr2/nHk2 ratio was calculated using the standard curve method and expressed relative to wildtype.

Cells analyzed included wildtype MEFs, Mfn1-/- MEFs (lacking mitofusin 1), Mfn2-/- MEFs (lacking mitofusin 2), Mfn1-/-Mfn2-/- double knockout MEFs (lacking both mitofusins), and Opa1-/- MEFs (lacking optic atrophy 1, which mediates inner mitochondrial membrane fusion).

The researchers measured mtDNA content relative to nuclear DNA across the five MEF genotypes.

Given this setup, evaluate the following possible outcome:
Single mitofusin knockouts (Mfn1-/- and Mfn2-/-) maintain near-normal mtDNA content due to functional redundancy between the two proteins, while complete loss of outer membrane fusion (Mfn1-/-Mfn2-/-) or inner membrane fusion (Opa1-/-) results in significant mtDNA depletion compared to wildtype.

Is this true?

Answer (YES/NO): YES